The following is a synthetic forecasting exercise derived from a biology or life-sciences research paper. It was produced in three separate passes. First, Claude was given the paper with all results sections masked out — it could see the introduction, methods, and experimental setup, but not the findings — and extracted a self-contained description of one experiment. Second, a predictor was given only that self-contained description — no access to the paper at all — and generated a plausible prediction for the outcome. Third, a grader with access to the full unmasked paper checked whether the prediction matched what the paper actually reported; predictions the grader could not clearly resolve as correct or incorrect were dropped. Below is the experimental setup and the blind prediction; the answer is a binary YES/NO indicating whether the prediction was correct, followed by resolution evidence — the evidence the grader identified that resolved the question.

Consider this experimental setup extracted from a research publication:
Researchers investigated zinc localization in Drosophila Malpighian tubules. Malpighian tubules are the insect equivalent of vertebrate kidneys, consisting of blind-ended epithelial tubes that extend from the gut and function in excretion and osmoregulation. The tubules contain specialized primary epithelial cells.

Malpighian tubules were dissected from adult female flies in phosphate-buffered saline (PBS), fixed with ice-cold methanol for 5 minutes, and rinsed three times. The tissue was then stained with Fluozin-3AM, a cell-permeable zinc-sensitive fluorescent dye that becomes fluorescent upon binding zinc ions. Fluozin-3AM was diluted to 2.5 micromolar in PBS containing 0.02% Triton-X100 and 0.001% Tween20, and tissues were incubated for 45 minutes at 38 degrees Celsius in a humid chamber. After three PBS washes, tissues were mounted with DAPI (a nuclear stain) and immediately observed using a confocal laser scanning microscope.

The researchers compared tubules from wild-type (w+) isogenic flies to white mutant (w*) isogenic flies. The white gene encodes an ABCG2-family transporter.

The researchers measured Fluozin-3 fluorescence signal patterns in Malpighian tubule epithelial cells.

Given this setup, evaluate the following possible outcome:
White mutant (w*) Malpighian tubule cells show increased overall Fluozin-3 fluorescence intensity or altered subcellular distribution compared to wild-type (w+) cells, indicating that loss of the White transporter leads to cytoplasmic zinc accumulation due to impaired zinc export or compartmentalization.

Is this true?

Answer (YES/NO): NO